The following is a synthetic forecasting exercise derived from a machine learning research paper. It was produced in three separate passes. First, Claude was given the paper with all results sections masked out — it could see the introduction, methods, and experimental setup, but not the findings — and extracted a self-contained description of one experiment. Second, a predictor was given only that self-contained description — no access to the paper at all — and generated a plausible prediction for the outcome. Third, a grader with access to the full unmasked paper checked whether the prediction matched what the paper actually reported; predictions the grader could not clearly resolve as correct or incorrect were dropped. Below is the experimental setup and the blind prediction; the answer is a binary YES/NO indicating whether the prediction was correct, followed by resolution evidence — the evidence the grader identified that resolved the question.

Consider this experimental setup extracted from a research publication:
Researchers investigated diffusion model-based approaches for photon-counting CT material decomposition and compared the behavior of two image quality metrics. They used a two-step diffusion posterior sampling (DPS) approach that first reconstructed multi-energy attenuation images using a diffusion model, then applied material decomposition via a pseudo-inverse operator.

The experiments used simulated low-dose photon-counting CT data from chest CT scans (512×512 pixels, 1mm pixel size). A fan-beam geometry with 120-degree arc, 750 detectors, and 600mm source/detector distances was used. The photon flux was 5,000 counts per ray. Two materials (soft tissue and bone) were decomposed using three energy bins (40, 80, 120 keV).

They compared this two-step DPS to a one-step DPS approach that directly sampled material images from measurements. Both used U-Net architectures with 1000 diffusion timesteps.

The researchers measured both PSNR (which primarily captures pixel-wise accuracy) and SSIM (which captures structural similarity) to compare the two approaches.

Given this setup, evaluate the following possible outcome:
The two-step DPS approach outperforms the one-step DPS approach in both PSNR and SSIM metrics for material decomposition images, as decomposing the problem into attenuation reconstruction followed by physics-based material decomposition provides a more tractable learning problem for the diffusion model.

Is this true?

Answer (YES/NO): NO